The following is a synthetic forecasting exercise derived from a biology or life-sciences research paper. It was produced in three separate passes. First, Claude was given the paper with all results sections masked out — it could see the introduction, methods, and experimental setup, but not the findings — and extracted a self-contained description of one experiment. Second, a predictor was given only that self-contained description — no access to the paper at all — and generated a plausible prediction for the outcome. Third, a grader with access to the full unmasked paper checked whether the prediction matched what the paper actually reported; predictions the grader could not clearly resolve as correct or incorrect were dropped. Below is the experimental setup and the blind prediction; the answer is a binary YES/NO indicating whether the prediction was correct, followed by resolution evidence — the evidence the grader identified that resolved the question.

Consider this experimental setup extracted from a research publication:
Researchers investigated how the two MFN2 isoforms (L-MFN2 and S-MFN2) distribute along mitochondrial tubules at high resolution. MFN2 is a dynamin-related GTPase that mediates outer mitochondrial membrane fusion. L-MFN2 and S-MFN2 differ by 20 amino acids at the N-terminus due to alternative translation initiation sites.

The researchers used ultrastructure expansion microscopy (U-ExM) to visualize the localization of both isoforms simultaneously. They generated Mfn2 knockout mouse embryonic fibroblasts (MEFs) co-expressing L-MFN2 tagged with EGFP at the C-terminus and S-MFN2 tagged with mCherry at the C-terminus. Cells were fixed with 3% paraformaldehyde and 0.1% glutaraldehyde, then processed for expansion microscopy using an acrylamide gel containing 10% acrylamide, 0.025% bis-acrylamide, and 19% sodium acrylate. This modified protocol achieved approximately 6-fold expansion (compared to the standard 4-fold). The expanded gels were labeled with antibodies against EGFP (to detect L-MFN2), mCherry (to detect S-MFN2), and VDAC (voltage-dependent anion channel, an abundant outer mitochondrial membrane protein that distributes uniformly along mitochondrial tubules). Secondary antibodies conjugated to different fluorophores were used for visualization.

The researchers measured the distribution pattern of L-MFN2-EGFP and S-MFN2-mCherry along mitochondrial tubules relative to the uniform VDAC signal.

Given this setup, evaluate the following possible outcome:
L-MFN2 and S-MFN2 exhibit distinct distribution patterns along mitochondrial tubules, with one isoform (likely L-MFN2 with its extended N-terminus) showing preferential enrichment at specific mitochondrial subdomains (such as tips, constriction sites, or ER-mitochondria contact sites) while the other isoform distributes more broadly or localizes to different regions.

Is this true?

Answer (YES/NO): NO